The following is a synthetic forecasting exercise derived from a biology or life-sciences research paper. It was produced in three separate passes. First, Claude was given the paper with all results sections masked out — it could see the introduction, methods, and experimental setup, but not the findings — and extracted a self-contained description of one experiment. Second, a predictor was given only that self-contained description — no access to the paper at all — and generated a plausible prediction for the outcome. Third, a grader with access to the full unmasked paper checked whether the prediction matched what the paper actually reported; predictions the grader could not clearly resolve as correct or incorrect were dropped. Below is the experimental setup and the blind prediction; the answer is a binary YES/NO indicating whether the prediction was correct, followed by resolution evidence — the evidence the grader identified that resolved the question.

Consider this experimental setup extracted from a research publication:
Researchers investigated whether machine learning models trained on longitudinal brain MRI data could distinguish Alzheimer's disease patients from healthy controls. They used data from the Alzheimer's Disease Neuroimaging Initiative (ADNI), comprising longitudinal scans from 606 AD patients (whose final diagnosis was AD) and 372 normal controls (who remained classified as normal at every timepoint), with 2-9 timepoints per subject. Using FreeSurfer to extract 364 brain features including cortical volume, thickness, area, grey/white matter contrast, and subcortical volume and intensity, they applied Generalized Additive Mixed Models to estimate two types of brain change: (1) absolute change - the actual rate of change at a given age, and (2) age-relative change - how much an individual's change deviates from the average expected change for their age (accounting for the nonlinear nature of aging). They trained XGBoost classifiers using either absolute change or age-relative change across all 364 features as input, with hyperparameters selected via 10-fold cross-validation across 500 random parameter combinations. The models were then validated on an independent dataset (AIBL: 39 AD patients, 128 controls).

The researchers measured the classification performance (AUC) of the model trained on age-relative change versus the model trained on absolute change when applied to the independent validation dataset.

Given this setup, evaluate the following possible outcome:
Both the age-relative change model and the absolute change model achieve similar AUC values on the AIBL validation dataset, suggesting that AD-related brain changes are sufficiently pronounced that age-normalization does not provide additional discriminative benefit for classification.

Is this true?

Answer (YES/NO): NO